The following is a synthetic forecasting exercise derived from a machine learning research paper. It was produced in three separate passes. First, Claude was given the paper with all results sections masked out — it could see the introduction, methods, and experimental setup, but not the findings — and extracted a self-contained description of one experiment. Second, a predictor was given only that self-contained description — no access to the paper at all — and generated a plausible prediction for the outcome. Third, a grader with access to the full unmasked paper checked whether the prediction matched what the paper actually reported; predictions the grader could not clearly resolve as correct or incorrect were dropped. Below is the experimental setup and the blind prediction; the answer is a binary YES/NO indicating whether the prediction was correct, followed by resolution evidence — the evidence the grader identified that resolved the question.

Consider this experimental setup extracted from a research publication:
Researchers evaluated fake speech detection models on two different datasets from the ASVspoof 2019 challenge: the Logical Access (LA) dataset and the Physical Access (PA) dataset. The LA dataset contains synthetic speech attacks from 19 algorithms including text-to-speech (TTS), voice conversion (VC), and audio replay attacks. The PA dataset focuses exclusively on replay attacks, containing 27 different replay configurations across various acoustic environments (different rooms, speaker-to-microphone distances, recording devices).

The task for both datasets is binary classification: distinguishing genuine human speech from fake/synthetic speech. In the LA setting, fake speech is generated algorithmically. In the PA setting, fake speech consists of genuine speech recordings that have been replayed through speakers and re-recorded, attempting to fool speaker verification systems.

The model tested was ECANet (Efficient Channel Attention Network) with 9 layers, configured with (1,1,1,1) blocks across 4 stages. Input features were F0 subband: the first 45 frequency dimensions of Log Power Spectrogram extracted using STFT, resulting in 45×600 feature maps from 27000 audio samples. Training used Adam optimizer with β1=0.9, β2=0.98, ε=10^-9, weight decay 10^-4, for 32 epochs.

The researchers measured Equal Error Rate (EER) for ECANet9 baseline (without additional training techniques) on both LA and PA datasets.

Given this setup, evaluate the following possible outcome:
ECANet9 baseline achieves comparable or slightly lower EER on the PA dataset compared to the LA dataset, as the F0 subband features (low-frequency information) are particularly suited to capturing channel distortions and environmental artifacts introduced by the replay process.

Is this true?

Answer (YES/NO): NO